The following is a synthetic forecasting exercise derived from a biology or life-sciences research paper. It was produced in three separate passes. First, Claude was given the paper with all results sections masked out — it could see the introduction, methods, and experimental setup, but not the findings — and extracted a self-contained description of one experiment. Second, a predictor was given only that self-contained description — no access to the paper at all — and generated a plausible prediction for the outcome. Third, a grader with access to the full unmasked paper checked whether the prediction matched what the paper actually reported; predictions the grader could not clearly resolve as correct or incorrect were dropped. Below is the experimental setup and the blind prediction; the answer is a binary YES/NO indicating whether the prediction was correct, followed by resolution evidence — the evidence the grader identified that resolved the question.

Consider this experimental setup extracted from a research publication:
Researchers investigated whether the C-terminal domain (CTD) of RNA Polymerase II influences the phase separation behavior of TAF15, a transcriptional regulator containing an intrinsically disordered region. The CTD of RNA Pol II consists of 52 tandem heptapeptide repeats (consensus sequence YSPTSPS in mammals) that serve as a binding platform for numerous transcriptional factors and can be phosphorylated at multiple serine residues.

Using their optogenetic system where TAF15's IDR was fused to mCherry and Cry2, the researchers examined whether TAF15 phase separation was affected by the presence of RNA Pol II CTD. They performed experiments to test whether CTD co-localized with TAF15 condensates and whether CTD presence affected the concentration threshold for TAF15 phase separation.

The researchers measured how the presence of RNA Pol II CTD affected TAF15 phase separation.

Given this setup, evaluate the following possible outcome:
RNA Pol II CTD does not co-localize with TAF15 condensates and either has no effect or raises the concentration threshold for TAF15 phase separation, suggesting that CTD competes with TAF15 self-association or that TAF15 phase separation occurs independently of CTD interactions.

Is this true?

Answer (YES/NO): NO